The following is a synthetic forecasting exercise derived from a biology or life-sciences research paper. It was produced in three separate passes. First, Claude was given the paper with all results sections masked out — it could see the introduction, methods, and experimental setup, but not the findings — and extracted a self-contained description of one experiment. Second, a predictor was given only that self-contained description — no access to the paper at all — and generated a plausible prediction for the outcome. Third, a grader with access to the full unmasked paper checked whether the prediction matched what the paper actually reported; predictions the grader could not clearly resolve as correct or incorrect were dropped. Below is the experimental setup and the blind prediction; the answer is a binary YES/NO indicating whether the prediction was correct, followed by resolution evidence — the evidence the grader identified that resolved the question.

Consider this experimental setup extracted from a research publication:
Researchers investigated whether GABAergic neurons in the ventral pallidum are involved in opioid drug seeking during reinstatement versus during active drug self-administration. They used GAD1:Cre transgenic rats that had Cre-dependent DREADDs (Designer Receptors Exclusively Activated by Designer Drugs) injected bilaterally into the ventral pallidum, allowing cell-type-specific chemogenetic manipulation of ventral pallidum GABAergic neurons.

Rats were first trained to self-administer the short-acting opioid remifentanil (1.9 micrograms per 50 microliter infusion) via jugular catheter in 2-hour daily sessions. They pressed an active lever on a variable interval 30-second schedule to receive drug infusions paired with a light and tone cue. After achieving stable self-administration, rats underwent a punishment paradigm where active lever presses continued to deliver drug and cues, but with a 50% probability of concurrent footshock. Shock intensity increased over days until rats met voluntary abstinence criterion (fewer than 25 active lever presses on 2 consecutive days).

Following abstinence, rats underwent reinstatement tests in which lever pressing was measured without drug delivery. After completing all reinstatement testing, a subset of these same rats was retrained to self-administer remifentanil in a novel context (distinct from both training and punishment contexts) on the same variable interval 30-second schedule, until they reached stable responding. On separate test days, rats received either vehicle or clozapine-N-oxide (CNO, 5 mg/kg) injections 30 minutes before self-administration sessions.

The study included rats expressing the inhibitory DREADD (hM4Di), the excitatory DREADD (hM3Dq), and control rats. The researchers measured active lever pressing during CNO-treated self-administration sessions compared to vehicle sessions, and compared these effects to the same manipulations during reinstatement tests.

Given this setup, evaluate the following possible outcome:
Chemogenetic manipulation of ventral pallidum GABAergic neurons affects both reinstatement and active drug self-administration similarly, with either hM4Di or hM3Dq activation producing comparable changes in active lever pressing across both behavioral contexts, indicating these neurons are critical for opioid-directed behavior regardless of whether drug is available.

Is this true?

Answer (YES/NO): NO